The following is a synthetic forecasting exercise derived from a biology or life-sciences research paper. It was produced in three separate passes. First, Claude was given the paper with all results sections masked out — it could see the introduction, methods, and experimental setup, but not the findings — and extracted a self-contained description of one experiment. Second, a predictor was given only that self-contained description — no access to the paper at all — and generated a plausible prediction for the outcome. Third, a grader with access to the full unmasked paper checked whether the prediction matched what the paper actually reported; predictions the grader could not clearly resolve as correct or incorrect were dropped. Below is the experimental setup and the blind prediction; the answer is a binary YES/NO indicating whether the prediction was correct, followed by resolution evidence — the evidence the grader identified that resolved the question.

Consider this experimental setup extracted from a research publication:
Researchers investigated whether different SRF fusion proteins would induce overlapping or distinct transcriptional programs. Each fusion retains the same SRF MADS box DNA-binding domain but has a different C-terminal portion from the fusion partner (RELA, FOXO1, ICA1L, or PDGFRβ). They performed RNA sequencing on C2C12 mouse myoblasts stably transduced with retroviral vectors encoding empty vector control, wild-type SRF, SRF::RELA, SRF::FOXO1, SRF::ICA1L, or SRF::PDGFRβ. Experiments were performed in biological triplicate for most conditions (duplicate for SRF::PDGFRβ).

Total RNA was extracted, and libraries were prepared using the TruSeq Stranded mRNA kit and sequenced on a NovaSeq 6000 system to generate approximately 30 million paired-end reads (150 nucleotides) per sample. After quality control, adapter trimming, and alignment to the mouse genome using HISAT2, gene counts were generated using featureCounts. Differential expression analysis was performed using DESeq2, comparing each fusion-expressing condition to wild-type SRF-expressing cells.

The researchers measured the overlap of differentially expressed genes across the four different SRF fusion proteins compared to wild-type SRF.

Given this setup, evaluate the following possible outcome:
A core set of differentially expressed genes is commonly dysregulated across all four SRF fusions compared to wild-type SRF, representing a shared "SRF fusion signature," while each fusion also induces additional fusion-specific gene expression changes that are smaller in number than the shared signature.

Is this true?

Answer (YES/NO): NO